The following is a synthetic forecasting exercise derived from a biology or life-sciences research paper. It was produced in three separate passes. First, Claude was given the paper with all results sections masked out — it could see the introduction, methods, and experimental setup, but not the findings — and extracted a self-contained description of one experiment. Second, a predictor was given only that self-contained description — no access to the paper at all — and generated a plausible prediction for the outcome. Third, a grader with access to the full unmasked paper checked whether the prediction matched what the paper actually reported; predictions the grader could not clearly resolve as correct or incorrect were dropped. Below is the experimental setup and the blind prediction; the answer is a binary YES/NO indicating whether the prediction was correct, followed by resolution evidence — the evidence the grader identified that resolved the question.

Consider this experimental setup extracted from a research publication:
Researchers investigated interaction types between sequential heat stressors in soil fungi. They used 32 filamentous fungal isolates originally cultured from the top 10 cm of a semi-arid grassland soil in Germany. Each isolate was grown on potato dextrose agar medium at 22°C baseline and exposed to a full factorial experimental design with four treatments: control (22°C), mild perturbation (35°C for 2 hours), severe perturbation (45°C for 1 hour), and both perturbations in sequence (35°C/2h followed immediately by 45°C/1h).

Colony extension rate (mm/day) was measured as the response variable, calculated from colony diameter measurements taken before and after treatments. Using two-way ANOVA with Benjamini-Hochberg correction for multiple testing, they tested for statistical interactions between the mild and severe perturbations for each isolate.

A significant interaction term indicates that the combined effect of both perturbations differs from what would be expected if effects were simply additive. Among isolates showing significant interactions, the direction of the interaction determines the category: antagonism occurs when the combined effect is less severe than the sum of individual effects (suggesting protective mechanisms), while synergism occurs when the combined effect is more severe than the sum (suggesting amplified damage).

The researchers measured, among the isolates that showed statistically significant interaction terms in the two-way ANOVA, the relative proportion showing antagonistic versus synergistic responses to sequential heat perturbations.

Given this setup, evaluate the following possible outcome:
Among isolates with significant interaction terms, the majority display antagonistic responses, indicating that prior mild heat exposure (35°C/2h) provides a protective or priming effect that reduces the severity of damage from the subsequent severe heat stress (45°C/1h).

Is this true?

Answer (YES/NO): YES